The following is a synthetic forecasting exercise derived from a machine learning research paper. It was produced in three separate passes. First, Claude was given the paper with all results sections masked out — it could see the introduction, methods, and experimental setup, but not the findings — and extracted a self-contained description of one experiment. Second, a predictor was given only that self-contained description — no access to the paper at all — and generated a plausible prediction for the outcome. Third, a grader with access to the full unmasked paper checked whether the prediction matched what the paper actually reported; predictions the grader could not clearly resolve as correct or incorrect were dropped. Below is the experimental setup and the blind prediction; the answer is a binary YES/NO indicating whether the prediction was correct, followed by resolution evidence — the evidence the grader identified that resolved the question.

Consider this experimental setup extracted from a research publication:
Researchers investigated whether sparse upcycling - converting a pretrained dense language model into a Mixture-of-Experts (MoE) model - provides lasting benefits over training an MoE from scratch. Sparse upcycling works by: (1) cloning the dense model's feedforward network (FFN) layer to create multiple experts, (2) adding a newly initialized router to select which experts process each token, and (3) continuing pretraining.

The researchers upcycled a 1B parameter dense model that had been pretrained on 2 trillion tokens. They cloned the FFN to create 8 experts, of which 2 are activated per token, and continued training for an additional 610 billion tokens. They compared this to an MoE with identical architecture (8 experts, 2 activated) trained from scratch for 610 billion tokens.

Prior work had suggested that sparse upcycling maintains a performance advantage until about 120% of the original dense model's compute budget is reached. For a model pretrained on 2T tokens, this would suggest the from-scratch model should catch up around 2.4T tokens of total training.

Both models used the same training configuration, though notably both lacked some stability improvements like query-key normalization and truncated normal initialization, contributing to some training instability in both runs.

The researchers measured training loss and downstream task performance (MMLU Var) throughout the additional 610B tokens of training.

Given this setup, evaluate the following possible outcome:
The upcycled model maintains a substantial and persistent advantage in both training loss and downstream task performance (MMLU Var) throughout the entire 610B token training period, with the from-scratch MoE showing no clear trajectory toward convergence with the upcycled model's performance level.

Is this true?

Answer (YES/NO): NO